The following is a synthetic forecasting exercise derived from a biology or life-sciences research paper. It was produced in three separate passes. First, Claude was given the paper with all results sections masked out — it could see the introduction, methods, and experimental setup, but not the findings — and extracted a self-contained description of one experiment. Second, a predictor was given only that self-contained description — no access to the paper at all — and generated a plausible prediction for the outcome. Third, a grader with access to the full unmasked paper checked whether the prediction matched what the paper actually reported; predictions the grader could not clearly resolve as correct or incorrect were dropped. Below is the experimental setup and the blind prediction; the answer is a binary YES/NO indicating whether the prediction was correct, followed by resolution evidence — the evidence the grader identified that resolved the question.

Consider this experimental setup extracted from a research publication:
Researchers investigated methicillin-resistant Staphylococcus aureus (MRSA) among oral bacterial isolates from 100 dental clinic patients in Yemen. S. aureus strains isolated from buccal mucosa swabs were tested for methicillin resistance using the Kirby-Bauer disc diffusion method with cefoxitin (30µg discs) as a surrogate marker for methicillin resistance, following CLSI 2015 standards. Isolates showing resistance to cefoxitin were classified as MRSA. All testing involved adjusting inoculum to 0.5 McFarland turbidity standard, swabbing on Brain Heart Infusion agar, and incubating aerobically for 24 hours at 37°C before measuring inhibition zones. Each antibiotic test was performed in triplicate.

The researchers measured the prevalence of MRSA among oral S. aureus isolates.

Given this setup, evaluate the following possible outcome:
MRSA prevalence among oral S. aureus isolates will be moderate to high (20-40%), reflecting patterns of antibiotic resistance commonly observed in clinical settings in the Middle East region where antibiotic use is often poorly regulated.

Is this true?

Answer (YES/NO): NO